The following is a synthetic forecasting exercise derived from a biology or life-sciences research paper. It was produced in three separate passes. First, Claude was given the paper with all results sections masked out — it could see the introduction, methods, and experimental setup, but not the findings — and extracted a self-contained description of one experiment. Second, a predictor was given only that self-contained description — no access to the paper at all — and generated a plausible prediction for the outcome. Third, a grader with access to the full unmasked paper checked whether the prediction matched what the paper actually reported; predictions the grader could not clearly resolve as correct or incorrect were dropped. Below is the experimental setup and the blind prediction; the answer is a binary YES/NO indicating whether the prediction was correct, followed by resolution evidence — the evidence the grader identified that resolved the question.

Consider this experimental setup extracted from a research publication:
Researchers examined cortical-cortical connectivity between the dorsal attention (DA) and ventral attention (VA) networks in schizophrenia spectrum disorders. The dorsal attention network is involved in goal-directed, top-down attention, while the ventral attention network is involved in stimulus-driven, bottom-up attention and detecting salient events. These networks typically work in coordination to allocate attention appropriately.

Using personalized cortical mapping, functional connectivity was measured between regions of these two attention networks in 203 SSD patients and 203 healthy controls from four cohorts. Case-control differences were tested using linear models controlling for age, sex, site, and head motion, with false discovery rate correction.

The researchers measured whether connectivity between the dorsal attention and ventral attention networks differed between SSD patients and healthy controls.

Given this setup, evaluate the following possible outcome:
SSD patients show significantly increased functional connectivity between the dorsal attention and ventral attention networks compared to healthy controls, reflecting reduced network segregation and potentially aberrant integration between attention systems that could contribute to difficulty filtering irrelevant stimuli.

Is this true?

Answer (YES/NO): YES